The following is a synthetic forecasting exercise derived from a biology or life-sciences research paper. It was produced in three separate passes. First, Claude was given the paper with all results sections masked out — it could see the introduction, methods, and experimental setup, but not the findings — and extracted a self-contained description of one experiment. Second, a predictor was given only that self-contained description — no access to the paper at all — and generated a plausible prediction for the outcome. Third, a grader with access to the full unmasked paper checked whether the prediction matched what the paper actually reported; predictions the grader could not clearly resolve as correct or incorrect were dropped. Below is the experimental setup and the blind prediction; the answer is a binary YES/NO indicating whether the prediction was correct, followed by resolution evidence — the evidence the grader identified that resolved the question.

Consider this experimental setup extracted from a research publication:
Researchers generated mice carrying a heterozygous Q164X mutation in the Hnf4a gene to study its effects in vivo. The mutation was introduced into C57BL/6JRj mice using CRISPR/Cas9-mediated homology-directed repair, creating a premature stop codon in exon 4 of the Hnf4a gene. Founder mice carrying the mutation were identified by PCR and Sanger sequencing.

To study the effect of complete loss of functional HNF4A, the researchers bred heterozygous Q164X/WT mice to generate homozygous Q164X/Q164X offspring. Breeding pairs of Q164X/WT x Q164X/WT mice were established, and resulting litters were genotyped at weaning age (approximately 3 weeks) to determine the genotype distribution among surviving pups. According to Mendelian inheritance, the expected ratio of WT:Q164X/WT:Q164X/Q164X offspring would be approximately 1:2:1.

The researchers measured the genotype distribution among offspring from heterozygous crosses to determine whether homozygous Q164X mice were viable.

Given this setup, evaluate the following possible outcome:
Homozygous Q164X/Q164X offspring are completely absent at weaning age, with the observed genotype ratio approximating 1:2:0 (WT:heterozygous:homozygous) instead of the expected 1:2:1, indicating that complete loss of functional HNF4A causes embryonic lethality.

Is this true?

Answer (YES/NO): NO